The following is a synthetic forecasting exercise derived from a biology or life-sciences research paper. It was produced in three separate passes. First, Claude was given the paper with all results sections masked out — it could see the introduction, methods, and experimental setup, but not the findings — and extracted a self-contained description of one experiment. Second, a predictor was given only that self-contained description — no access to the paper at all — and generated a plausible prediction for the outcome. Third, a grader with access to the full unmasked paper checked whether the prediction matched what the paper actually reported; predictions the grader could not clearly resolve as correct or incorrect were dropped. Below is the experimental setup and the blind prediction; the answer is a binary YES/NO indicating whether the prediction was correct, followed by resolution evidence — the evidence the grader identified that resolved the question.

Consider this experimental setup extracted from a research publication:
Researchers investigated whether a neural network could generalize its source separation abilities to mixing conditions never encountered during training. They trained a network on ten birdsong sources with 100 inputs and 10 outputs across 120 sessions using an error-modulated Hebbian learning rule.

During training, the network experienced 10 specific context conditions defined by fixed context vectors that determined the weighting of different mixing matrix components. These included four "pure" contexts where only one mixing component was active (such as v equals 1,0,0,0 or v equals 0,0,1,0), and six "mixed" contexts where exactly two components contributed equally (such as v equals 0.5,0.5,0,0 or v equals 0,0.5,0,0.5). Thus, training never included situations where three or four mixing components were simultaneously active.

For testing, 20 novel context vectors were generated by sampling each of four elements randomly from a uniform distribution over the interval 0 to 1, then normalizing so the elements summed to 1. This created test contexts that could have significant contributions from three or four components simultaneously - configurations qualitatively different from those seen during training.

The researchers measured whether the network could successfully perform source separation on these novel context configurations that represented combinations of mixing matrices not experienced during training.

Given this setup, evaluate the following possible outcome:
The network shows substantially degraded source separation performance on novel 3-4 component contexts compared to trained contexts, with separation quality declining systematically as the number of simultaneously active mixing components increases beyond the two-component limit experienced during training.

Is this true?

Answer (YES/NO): NO